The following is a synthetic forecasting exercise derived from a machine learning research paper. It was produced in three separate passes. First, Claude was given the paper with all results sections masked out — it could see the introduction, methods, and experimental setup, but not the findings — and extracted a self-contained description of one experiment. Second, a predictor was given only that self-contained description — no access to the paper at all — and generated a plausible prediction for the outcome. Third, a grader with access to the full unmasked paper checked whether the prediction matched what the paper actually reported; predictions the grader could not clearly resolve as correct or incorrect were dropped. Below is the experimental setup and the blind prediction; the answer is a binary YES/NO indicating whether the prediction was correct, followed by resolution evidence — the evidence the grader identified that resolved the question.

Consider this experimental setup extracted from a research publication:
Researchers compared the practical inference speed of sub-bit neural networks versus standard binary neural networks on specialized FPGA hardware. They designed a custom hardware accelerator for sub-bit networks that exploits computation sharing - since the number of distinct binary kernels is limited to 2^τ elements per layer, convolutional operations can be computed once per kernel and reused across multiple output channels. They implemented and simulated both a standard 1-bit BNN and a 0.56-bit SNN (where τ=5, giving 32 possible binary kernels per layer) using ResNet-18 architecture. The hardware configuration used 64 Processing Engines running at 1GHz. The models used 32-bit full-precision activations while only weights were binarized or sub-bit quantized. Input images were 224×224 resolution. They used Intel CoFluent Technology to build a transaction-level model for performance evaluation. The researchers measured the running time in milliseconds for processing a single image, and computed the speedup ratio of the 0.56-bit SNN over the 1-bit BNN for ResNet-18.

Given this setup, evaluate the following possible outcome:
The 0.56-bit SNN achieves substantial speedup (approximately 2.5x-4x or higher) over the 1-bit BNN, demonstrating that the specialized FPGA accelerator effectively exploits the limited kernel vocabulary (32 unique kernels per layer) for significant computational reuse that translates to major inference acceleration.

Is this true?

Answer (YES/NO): YES